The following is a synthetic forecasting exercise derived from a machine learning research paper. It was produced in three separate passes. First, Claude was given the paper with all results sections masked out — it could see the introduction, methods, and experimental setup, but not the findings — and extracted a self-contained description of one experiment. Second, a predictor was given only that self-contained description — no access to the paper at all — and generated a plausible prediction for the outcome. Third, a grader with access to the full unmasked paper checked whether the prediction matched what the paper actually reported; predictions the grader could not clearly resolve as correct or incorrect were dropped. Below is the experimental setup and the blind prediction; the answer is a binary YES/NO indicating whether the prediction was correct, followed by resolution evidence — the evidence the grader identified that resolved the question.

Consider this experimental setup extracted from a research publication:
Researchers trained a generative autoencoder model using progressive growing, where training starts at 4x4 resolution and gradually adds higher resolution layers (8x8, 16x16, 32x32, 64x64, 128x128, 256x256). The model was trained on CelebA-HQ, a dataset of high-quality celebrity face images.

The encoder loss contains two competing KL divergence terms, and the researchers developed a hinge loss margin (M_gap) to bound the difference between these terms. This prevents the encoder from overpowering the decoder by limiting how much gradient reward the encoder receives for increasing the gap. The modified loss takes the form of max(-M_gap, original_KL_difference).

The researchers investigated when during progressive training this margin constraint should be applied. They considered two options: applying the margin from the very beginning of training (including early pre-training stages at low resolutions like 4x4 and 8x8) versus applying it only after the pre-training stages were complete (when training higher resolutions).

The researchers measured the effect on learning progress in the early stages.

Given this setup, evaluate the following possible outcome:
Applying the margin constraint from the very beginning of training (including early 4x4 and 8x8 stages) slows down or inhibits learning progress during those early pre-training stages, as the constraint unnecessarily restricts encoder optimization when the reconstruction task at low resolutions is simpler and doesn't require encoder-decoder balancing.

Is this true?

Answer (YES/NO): YES